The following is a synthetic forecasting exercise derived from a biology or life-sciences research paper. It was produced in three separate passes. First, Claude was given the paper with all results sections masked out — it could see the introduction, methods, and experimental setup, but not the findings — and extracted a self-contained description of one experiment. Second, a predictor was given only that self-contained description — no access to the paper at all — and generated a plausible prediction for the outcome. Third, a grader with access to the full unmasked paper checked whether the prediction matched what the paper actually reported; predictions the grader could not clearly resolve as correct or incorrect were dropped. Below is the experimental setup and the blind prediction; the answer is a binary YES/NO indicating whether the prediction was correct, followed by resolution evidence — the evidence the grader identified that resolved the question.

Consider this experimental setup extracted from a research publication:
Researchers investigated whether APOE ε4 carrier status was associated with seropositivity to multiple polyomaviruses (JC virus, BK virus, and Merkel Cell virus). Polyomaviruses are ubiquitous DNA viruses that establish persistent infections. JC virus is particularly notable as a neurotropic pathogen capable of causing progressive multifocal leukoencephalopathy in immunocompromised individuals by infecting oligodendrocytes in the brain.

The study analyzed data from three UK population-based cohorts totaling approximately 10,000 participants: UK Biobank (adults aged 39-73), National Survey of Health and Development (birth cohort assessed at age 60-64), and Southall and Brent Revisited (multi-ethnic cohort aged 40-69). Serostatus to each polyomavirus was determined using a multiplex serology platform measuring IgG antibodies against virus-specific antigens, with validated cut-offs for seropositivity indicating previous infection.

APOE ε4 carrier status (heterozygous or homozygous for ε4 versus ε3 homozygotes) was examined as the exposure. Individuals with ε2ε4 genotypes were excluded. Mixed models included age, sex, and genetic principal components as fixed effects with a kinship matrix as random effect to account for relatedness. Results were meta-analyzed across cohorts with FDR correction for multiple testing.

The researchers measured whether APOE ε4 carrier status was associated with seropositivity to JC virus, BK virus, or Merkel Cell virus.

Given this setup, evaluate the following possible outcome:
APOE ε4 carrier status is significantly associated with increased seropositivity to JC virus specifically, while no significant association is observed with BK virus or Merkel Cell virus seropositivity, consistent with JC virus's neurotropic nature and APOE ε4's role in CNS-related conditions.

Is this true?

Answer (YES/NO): NO